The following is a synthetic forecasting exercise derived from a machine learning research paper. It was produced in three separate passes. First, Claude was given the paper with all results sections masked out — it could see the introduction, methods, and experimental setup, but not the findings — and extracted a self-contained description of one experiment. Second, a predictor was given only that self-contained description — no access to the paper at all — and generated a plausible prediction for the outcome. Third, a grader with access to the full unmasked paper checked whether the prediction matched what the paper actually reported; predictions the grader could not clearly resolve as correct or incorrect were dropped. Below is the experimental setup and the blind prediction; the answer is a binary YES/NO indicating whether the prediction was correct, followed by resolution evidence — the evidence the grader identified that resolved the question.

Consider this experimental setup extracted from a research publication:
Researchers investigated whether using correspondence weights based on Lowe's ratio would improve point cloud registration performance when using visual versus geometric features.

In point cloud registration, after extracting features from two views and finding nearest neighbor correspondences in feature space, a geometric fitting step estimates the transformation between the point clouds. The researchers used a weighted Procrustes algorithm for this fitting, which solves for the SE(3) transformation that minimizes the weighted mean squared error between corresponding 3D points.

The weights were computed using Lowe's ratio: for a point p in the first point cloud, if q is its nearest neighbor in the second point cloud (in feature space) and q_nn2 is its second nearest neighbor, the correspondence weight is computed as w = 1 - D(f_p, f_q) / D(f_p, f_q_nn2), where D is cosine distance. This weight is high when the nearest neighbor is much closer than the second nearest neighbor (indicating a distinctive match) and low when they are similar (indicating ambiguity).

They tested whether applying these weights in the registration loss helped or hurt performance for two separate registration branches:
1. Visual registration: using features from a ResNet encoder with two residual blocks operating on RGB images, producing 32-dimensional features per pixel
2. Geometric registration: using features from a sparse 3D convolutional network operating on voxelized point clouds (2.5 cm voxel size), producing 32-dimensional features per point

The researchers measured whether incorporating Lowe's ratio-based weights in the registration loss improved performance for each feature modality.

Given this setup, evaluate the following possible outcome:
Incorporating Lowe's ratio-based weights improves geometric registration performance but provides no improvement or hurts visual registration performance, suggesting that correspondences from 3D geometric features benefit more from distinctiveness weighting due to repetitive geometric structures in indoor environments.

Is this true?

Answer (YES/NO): NO